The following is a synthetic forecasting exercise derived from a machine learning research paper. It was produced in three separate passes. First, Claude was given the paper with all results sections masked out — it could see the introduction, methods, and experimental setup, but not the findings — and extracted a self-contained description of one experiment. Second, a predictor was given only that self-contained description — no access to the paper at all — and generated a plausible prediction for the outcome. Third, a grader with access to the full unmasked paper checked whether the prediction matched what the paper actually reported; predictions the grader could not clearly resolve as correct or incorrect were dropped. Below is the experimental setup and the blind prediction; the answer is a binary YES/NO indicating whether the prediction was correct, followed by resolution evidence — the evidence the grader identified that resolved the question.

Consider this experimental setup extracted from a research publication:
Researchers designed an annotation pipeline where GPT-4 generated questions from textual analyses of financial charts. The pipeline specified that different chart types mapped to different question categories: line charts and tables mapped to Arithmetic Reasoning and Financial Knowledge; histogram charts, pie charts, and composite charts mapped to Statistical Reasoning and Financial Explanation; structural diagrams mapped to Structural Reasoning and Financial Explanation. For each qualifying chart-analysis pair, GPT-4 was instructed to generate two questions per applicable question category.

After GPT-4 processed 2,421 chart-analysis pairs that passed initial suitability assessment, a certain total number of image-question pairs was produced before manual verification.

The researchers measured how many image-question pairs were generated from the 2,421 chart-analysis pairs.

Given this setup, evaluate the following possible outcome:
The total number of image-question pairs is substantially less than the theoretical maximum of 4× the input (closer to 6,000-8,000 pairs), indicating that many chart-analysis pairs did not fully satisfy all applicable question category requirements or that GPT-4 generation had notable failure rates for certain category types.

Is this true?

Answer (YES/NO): NO